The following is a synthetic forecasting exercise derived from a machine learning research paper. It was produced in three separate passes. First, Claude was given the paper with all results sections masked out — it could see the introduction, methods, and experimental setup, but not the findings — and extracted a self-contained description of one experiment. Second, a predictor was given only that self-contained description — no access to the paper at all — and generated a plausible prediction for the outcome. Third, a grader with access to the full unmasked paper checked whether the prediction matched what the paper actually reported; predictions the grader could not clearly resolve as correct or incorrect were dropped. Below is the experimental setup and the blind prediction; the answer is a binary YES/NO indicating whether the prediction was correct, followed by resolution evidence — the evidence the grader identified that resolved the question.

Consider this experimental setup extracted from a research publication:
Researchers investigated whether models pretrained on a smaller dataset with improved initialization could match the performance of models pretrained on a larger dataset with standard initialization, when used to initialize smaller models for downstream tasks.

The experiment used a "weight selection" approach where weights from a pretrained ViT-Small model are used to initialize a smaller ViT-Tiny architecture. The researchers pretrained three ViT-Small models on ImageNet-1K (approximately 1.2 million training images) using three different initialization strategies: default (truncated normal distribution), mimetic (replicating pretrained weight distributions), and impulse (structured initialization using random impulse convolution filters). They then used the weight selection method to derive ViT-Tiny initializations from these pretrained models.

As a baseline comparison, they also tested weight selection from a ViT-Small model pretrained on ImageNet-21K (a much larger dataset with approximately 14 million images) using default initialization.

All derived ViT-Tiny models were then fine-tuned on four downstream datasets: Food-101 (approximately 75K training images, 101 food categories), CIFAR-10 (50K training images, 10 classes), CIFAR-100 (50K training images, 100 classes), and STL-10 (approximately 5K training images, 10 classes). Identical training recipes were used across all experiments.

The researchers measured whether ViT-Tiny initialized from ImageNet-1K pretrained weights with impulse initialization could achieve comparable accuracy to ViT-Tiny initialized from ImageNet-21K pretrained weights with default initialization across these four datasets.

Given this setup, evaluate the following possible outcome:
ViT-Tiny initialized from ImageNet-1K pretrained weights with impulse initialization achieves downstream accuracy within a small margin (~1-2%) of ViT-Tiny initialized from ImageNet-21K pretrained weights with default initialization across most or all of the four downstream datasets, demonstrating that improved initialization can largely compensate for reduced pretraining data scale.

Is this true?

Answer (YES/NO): YES